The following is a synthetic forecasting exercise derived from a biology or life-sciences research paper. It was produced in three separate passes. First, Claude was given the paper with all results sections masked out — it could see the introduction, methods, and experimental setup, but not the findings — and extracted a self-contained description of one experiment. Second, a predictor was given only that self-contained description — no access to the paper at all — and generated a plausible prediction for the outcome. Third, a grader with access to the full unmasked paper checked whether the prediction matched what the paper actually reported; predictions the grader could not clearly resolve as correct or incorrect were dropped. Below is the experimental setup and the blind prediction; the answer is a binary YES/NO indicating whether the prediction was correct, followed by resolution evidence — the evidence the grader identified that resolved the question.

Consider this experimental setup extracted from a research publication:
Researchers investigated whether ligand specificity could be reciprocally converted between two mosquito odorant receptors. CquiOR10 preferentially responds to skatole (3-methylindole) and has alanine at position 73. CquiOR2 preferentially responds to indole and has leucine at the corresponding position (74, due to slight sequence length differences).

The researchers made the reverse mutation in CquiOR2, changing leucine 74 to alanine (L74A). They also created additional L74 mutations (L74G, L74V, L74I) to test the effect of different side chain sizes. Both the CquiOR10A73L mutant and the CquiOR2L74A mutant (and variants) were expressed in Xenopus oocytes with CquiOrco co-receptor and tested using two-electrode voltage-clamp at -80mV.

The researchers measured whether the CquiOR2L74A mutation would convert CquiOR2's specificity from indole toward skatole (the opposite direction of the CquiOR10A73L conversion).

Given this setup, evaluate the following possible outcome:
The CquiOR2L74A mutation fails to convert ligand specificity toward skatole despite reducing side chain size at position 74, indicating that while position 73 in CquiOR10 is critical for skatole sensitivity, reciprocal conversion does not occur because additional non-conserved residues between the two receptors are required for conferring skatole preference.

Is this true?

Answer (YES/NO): NO